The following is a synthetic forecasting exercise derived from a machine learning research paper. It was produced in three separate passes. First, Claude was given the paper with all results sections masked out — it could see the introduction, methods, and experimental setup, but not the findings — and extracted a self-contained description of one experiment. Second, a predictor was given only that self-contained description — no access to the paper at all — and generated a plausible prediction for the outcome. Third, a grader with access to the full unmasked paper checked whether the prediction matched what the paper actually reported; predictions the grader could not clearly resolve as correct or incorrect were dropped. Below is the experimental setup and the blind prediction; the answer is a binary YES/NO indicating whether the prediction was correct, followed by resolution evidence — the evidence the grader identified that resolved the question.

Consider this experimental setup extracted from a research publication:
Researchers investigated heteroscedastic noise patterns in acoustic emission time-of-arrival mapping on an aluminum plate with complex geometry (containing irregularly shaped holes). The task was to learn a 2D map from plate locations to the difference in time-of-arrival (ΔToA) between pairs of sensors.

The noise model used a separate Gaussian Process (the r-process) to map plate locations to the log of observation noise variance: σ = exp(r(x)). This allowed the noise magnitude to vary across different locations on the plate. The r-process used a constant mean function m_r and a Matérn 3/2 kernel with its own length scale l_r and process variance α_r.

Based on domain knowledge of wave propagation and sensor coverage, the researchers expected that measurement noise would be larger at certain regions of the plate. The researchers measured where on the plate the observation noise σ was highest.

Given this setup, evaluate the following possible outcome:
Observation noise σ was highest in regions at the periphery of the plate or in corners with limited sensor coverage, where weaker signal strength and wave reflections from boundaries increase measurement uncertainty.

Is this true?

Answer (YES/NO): YES